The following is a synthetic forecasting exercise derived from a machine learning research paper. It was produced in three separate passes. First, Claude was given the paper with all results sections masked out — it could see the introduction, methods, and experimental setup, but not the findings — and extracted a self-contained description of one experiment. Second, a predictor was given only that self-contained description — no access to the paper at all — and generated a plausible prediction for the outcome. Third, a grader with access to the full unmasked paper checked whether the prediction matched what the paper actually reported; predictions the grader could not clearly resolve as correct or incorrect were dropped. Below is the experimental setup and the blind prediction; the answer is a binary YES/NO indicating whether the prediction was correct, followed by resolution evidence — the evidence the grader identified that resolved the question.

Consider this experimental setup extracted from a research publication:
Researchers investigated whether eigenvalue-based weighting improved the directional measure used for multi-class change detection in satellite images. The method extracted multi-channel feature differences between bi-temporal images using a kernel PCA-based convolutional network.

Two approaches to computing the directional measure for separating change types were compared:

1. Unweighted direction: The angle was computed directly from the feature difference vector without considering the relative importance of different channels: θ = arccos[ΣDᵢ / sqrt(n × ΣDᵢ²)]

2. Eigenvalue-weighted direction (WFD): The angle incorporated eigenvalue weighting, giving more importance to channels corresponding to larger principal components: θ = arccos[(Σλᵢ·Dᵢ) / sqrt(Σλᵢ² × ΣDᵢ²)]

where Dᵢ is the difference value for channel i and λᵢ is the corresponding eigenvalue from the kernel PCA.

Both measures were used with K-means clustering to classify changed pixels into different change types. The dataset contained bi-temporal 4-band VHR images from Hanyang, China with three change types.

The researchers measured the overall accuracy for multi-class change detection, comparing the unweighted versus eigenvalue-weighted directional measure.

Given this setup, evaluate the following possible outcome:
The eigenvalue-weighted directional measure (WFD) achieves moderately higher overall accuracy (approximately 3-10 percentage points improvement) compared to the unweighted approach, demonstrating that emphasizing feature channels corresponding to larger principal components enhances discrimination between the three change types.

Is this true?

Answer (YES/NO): NO